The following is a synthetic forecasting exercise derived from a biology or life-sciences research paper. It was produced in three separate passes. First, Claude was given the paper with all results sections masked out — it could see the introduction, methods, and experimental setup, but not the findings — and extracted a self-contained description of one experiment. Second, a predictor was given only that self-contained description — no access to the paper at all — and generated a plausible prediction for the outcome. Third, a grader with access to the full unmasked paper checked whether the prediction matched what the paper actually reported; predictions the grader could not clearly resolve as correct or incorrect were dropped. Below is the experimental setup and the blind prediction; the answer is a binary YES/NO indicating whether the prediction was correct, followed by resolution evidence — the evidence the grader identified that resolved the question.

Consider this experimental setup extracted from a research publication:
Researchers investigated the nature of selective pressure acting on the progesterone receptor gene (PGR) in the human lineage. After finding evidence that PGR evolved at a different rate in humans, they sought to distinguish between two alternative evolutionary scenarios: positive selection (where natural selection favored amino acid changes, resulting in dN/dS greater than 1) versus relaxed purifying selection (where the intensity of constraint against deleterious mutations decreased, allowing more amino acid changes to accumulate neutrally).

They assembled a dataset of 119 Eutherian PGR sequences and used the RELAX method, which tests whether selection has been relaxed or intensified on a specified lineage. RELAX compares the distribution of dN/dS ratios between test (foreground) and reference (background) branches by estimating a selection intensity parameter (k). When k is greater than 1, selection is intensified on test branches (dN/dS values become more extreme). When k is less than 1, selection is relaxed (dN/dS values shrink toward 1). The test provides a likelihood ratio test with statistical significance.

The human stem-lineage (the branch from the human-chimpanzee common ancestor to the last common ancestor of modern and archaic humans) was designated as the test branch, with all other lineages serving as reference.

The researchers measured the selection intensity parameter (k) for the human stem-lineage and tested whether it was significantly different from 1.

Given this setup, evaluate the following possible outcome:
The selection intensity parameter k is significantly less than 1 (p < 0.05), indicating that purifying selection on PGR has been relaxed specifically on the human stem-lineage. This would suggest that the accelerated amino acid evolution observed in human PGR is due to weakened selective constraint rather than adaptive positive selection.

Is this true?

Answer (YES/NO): YES